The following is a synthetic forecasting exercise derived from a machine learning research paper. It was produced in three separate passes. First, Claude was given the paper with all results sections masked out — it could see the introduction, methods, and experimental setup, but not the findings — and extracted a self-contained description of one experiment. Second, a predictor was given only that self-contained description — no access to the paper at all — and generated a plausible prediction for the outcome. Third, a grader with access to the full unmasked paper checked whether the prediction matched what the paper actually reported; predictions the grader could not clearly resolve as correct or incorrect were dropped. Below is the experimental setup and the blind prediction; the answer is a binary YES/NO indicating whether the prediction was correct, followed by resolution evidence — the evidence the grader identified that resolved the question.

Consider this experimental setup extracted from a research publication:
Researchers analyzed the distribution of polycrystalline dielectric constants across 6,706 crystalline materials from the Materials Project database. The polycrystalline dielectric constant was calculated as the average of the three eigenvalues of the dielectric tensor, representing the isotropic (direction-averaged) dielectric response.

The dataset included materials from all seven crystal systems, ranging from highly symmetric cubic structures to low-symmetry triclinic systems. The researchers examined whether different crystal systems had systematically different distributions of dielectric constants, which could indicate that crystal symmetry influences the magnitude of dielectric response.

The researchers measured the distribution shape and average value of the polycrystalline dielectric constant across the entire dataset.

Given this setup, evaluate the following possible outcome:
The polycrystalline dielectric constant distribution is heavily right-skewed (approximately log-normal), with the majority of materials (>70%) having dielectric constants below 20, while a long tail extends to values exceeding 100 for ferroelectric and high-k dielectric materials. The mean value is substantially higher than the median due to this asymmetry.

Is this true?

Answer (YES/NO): NO